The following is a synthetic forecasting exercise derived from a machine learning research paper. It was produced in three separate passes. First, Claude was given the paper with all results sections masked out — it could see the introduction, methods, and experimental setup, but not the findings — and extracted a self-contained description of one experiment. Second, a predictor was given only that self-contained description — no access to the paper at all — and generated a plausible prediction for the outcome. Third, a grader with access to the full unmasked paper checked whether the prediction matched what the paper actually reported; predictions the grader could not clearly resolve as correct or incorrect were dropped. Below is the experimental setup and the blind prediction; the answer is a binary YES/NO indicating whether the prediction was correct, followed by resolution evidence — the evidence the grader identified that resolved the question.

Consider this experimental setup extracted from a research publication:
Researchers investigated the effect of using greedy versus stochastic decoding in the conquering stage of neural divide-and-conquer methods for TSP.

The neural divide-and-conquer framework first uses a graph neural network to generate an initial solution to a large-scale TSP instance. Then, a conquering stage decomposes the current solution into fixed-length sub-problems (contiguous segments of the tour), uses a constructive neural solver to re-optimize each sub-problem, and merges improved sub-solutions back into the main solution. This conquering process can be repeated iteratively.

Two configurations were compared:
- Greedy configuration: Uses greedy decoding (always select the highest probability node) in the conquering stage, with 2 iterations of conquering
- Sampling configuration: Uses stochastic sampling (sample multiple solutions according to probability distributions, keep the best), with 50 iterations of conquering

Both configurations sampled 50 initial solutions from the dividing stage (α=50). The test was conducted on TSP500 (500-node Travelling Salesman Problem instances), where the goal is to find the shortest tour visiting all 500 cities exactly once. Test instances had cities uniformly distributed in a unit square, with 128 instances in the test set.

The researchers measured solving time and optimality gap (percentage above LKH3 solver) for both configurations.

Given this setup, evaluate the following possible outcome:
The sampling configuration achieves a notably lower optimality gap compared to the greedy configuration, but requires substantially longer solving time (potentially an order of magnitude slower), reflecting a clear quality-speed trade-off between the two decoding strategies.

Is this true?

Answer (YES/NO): YES